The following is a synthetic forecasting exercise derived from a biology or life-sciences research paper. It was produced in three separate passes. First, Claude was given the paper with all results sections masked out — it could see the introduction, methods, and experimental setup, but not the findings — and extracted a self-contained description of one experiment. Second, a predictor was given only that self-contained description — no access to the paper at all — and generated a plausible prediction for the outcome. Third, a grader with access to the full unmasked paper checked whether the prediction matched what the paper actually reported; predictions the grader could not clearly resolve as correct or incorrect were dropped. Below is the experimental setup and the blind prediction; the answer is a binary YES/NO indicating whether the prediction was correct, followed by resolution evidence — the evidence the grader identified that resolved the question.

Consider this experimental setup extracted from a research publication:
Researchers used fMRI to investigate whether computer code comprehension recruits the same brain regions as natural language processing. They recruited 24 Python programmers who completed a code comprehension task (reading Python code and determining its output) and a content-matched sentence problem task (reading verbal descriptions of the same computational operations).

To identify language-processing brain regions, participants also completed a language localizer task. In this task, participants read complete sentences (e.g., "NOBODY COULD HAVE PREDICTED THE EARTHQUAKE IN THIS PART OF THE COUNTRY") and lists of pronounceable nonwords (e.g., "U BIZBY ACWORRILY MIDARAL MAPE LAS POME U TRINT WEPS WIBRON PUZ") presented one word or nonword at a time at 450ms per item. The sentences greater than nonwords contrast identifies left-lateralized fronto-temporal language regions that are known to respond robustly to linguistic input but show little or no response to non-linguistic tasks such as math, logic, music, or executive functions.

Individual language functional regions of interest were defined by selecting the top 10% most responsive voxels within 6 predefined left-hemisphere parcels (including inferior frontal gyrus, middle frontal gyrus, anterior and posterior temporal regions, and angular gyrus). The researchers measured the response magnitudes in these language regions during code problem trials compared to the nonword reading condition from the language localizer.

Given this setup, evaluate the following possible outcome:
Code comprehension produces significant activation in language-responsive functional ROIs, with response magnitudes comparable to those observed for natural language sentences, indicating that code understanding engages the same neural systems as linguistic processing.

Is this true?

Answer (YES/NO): NO